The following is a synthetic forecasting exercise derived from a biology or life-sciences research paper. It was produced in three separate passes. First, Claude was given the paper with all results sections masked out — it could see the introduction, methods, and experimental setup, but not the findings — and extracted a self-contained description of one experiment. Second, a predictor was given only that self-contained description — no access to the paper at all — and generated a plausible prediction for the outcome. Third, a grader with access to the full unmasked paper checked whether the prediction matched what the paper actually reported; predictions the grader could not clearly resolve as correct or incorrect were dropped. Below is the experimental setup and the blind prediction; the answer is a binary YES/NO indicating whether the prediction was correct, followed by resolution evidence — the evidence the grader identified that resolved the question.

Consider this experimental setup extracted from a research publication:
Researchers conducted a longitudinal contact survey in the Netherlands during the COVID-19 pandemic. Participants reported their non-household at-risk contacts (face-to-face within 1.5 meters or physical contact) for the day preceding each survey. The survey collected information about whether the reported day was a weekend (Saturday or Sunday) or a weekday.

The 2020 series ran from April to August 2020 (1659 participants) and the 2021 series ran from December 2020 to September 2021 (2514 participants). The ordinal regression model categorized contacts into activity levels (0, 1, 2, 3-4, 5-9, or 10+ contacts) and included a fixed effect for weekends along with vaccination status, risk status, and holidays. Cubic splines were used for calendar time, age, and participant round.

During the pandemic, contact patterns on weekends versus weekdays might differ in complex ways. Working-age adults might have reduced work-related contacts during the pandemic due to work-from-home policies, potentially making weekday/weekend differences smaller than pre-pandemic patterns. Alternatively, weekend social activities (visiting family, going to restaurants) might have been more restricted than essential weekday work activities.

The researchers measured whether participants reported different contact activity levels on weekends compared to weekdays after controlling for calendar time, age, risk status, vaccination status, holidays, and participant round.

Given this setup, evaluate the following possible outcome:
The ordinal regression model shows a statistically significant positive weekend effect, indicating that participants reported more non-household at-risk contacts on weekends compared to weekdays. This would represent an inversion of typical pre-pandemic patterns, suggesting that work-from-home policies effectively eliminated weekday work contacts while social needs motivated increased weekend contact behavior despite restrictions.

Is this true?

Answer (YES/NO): NO